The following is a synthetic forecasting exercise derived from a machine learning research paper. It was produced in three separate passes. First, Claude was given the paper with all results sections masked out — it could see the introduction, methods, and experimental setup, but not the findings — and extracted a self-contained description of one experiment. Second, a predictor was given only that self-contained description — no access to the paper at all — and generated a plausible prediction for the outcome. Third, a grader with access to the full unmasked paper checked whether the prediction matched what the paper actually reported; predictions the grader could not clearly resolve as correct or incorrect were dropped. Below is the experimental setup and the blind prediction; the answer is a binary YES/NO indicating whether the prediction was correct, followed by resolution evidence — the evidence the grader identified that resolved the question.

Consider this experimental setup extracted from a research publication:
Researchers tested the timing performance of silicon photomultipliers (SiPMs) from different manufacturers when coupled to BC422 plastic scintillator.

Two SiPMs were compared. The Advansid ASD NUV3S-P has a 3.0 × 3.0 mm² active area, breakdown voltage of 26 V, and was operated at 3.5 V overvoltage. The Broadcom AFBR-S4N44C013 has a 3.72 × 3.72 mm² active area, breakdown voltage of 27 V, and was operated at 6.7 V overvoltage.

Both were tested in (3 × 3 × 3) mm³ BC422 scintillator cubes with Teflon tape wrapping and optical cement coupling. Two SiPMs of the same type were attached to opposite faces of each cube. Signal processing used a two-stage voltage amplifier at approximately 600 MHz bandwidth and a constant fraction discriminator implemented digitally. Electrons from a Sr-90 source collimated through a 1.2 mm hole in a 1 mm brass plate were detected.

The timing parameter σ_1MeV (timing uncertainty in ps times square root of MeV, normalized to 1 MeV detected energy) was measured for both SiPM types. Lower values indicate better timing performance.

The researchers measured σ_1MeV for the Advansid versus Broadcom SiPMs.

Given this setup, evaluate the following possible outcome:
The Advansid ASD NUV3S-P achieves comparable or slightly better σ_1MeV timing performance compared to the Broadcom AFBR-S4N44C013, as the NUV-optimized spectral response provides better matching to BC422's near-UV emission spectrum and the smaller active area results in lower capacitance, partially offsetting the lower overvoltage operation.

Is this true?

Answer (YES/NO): NO